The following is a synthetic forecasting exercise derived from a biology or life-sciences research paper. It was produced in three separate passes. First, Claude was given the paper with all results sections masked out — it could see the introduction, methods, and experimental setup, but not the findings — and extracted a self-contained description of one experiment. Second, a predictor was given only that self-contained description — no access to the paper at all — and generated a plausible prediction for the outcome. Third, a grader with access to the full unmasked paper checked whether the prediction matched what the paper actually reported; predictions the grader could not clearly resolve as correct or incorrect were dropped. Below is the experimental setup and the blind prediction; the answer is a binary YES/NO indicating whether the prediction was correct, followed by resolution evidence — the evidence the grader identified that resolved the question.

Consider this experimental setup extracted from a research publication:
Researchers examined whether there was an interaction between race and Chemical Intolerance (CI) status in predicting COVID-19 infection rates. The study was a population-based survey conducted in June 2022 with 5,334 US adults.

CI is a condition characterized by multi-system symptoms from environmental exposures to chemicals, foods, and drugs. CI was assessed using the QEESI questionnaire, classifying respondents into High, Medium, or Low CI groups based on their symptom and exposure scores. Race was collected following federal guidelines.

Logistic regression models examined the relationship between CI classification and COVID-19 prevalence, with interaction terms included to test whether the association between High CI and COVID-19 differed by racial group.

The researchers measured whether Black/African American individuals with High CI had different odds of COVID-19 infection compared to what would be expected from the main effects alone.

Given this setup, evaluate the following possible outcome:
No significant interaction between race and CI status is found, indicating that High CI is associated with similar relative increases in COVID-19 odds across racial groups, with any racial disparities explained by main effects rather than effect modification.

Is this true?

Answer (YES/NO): NO